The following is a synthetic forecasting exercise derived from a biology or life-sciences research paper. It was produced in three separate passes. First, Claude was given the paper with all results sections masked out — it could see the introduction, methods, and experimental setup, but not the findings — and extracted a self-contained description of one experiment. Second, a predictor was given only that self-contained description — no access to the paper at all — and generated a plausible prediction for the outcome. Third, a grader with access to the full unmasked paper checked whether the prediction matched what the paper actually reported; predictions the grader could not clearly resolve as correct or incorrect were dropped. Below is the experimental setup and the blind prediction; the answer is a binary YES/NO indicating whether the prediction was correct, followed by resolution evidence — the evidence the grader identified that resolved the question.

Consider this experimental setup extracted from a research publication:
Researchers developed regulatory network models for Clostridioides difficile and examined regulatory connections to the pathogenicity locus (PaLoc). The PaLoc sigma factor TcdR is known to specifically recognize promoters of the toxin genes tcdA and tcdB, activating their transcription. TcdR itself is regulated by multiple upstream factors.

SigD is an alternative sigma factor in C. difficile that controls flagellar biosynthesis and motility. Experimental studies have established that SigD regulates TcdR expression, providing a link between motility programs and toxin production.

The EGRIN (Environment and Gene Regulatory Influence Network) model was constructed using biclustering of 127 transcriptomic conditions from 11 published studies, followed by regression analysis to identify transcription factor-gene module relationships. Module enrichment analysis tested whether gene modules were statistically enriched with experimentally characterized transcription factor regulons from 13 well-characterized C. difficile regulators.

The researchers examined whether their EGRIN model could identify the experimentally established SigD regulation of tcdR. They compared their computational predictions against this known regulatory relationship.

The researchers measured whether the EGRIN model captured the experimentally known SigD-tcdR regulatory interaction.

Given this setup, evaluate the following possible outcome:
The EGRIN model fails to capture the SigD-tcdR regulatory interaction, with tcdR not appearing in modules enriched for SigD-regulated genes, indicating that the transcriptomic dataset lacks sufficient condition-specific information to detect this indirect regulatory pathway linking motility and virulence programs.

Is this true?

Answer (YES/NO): YES